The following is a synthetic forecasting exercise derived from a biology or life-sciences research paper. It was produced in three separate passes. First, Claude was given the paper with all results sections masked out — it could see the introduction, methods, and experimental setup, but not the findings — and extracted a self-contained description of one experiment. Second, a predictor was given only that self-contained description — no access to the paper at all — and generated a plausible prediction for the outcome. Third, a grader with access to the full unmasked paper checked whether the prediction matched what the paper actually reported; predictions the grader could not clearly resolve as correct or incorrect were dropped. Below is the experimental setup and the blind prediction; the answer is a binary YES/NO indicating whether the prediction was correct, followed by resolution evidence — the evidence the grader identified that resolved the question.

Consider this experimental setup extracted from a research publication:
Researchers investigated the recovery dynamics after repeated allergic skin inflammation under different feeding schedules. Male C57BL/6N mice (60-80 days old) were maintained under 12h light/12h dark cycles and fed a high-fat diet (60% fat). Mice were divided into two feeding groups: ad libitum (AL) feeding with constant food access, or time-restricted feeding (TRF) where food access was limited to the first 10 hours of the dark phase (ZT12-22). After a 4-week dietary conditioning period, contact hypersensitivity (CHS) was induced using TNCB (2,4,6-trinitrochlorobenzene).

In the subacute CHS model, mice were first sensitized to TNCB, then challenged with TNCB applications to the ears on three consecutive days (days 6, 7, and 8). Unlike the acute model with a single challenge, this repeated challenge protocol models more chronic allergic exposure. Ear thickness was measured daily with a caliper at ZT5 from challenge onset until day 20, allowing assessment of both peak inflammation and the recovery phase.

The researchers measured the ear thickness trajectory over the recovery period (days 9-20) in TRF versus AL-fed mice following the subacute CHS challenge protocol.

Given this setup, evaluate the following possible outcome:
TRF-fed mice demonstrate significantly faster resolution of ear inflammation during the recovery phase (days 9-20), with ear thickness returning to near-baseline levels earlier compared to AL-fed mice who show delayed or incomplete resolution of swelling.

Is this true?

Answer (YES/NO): YES